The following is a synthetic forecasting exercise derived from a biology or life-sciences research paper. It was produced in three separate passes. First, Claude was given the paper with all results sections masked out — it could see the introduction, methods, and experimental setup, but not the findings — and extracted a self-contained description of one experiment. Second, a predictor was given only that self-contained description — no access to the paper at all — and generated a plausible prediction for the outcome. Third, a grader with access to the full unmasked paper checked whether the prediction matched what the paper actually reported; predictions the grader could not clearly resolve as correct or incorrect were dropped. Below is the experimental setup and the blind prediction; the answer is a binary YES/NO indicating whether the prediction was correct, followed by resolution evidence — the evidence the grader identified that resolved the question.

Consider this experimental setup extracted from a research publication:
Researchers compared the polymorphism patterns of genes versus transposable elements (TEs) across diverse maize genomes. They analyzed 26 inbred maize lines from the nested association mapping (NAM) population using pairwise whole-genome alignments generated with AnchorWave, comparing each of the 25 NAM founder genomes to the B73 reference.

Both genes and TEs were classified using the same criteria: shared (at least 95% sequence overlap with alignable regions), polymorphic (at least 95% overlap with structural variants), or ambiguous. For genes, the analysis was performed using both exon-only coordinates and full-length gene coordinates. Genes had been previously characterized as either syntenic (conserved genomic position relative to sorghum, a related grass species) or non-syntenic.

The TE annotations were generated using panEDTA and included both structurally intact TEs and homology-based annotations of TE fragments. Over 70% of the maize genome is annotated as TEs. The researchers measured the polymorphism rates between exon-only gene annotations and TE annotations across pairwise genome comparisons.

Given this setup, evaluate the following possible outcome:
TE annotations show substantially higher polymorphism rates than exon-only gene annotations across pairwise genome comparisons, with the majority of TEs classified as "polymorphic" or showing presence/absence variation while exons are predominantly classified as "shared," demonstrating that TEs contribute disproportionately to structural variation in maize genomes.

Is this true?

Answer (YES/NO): NO